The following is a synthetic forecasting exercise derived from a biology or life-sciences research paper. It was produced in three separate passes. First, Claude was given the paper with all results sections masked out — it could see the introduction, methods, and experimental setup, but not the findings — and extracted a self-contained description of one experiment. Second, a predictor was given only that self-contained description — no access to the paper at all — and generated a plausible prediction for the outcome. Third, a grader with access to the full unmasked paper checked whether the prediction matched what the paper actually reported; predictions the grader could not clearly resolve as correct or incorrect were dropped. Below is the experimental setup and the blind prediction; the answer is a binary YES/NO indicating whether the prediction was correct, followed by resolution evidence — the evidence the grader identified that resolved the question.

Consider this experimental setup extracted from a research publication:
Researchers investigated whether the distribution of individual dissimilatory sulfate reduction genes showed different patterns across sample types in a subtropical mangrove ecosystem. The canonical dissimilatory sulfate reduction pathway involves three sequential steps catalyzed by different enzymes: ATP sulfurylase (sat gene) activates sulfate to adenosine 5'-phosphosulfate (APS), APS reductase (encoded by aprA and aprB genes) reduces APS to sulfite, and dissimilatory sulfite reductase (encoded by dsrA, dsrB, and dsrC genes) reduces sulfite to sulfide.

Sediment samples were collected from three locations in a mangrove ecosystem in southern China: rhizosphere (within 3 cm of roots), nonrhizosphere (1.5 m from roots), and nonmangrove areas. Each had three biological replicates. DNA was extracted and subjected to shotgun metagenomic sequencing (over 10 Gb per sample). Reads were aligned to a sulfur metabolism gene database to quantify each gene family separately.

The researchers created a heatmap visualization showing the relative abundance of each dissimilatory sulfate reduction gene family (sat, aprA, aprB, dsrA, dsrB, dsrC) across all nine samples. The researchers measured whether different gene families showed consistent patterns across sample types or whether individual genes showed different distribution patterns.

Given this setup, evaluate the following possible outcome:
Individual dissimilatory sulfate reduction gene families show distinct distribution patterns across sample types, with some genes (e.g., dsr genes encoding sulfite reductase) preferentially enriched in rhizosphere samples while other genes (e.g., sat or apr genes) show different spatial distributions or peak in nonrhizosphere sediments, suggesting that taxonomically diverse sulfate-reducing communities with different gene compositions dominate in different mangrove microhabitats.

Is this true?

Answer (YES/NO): NO